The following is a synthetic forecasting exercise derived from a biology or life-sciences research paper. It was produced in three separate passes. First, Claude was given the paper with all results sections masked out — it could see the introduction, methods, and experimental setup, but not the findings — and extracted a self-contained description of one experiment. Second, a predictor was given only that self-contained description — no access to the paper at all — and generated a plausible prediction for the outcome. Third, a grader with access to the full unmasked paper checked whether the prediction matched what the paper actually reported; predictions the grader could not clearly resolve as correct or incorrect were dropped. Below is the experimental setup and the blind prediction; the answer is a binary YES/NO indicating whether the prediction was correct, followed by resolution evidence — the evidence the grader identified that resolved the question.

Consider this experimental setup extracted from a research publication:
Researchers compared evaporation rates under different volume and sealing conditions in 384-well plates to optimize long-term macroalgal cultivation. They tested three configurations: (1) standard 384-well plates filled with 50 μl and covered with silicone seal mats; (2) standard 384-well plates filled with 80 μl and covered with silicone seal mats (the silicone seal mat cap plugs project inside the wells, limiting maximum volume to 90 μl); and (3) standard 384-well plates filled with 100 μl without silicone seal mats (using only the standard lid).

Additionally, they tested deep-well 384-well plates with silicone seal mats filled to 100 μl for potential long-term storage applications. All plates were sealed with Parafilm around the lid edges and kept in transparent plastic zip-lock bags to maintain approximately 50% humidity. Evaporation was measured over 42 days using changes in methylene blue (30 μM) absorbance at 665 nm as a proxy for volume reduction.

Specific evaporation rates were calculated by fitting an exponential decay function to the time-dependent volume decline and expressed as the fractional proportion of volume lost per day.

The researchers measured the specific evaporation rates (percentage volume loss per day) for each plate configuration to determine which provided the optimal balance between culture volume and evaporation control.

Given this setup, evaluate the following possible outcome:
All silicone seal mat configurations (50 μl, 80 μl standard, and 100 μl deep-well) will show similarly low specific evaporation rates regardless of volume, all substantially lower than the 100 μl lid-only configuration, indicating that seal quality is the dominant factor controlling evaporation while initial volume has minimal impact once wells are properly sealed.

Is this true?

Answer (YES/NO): NO